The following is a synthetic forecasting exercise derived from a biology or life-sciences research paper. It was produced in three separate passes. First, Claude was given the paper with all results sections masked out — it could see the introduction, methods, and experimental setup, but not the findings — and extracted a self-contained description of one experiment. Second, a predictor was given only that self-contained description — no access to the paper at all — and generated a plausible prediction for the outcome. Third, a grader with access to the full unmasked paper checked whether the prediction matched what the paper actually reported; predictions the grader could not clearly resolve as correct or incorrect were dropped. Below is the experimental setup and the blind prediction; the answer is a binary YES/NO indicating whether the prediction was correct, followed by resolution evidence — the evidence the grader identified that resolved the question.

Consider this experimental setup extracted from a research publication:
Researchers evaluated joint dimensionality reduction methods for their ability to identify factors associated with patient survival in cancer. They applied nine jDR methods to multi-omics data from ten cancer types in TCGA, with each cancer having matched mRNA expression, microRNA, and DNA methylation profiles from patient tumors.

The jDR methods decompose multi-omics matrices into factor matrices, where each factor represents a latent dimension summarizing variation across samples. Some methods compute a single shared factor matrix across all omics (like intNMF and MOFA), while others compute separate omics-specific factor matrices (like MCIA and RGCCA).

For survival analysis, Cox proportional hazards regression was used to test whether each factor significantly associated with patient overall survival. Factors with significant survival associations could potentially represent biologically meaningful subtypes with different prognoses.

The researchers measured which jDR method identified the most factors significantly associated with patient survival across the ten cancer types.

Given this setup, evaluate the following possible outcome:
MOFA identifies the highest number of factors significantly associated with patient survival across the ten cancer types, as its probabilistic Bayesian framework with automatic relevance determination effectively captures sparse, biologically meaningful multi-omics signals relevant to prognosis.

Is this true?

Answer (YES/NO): NO